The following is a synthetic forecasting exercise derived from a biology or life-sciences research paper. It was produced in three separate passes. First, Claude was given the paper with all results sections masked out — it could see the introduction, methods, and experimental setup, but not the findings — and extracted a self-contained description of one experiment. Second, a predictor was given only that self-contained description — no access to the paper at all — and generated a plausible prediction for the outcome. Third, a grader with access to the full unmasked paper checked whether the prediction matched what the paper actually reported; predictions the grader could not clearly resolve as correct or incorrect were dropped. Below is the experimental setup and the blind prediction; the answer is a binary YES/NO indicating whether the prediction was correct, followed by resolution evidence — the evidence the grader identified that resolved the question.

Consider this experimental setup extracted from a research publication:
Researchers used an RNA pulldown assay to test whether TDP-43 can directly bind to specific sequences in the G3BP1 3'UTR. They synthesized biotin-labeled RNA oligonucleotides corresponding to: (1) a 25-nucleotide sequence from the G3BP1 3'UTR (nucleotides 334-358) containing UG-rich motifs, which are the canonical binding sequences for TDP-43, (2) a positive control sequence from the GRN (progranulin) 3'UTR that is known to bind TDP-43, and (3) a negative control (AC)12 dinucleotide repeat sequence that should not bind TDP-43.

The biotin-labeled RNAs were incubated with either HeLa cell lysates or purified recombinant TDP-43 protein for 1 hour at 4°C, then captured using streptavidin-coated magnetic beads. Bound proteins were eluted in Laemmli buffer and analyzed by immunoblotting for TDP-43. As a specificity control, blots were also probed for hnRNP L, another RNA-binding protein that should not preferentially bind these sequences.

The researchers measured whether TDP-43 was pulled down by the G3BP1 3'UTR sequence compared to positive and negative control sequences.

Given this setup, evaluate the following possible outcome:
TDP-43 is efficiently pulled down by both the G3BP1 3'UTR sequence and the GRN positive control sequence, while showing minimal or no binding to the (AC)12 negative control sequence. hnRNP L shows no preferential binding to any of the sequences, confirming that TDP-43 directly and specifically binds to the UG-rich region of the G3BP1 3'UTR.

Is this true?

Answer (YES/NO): NO